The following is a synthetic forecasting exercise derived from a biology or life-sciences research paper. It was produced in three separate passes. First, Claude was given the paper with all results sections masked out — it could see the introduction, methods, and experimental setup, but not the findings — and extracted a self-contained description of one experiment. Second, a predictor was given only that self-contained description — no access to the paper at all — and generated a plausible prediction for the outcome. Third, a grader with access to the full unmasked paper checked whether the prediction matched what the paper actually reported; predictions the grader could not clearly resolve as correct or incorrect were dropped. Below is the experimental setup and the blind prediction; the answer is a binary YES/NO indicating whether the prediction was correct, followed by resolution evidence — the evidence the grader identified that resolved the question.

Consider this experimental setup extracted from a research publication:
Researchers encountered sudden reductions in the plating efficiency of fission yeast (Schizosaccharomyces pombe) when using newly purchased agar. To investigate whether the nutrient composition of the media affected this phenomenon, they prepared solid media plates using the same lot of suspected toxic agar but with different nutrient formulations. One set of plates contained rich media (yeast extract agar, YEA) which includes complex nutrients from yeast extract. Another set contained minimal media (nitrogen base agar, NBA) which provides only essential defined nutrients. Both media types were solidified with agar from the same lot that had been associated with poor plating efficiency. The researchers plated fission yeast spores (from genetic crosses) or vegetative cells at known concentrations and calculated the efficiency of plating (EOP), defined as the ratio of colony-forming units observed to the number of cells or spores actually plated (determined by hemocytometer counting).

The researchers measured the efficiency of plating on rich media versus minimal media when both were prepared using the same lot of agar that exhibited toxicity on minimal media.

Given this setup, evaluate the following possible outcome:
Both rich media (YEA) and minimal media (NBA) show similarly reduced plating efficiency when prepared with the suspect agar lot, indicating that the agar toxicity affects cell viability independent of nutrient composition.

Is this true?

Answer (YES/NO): NO